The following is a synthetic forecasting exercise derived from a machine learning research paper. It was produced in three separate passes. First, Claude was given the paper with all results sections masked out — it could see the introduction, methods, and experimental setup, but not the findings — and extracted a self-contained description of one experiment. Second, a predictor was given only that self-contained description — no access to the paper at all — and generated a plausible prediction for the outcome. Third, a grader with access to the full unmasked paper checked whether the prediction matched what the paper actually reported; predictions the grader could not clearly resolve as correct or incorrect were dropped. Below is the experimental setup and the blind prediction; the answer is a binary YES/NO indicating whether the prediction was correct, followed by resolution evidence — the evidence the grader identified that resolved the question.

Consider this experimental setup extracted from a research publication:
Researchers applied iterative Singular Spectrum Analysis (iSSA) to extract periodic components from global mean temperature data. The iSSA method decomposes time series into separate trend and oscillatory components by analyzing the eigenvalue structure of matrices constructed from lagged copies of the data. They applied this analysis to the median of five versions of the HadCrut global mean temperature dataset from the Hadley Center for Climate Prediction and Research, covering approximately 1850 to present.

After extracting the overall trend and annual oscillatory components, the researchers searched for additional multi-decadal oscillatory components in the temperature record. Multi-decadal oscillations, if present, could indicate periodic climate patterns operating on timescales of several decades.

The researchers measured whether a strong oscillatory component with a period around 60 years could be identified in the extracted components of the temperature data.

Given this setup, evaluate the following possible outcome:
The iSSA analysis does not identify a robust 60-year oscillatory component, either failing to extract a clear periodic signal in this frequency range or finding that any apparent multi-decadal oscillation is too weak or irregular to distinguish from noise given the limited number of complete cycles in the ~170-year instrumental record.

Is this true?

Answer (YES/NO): NO